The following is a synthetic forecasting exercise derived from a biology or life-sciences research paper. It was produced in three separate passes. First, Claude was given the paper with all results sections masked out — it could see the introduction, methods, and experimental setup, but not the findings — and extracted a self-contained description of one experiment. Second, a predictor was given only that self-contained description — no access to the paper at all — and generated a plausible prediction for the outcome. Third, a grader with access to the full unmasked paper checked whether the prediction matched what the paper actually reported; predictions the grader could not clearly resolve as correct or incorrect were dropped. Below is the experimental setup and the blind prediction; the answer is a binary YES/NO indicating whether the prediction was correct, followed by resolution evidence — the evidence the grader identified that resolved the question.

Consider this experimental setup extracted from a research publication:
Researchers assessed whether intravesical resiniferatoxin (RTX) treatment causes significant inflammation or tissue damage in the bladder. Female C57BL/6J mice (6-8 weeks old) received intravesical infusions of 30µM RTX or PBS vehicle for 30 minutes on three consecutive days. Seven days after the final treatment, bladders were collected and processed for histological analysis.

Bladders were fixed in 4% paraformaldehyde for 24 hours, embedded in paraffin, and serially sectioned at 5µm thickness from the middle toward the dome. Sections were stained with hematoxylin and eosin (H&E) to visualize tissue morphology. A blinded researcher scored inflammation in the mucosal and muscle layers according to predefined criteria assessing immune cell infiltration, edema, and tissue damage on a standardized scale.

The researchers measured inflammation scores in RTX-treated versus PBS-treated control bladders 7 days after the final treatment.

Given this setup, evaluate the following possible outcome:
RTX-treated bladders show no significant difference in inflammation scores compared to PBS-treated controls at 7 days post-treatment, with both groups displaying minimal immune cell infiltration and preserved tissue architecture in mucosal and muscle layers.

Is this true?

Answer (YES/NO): YES